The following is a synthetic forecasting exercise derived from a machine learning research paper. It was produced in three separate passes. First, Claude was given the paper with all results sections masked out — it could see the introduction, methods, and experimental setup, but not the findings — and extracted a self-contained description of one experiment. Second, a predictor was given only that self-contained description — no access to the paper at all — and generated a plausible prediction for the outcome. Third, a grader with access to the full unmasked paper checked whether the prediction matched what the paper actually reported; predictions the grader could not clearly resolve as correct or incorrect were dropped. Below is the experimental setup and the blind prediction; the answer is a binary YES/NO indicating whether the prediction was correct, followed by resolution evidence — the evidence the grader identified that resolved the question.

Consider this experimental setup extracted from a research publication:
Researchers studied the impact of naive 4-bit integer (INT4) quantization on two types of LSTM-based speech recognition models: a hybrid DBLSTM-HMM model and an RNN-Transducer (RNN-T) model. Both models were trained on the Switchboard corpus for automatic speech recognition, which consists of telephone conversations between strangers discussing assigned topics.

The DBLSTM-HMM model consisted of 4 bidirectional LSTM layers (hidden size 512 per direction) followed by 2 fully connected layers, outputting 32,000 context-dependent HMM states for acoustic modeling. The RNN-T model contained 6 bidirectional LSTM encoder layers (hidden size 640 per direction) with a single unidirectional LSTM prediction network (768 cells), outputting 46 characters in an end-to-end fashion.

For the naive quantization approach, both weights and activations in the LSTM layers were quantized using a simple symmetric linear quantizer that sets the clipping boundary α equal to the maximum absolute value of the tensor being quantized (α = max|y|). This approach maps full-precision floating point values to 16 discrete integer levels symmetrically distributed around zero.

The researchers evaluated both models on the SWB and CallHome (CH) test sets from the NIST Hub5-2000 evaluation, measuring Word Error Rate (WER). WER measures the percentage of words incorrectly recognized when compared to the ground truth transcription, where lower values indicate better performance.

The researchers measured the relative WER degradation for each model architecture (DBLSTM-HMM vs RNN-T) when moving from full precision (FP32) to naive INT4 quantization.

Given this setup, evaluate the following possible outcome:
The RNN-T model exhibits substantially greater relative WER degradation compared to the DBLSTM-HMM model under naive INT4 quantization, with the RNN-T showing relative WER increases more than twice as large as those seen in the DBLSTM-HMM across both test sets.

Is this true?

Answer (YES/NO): YES